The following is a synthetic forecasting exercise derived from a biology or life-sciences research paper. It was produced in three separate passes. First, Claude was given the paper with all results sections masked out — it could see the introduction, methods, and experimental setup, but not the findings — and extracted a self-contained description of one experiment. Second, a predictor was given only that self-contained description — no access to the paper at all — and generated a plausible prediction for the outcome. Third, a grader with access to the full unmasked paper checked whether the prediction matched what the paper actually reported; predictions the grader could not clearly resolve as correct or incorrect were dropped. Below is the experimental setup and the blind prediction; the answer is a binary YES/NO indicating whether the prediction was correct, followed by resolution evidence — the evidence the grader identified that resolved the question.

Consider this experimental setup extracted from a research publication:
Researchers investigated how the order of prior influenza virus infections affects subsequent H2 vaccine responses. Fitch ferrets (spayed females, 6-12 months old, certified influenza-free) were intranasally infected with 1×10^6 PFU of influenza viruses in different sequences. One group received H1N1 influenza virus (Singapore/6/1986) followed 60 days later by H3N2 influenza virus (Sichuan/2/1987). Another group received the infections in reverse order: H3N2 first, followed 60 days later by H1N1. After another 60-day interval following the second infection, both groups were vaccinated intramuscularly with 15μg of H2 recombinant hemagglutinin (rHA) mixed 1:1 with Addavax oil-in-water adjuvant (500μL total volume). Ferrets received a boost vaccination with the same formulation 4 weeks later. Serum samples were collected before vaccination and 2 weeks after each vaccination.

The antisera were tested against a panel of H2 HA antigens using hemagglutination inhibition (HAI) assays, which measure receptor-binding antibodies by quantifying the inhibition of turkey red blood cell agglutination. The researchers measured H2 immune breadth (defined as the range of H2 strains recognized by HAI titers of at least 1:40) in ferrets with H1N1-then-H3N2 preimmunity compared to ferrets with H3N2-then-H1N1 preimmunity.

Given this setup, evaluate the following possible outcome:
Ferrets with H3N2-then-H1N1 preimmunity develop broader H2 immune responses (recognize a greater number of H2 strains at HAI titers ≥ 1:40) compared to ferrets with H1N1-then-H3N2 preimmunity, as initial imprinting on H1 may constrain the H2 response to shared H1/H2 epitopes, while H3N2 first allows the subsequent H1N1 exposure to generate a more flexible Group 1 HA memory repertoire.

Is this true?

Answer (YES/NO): NO